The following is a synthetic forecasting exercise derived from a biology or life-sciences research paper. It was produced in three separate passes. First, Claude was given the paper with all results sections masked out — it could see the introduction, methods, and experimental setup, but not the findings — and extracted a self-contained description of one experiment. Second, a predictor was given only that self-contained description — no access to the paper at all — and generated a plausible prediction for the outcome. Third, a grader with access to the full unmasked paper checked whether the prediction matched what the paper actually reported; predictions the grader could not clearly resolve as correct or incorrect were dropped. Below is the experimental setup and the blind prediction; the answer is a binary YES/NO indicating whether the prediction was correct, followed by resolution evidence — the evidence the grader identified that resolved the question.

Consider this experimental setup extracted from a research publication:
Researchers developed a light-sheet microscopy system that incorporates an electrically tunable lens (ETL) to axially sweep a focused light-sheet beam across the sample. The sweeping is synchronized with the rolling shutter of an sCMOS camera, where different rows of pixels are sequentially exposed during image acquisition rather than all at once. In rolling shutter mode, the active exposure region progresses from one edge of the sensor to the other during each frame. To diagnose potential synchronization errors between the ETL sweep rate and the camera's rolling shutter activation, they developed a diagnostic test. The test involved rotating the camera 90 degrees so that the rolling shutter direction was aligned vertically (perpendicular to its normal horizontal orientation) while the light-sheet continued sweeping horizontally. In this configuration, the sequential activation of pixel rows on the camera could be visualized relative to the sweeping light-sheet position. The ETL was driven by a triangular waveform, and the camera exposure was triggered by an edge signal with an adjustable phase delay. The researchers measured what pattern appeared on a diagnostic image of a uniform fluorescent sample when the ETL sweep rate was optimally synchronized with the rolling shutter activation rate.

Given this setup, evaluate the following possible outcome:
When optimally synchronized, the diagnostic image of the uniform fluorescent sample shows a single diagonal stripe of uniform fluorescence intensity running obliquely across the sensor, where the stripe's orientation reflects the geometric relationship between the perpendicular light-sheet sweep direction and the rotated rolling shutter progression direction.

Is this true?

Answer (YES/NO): YES